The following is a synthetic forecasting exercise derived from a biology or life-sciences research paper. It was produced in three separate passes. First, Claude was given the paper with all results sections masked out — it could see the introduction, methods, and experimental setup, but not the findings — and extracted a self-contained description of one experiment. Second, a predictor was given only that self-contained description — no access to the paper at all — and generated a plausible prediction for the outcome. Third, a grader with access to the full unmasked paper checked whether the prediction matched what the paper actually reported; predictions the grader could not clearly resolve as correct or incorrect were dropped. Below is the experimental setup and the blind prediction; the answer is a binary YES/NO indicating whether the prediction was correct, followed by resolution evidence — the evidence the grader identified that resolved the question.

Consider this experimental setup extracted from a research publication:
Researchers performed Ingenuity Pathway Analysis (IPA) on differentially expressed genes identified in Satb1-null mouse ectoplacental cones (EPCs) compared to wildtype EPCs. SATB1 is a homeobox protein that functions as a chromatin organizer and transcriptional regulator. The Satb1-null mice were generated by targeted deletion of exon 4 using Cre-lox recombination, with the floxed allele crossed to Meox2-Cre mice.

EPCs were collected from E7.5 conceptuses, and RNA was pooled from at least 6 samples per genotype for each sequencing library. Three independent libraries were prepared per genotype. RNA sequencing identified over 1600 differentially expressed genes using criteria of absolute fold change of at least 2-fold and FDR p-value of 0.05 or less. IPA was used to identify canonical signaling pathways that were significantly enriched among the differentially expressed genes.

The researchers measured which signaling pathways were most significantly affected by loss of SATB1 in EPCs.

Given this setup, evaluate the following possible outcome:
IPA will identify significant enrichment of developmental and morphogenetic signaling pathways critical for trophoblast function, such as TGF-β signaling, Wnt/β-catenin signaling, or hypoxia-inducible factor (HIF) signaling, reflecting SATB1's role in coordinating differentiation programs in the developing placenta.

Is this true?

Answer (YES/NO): YES